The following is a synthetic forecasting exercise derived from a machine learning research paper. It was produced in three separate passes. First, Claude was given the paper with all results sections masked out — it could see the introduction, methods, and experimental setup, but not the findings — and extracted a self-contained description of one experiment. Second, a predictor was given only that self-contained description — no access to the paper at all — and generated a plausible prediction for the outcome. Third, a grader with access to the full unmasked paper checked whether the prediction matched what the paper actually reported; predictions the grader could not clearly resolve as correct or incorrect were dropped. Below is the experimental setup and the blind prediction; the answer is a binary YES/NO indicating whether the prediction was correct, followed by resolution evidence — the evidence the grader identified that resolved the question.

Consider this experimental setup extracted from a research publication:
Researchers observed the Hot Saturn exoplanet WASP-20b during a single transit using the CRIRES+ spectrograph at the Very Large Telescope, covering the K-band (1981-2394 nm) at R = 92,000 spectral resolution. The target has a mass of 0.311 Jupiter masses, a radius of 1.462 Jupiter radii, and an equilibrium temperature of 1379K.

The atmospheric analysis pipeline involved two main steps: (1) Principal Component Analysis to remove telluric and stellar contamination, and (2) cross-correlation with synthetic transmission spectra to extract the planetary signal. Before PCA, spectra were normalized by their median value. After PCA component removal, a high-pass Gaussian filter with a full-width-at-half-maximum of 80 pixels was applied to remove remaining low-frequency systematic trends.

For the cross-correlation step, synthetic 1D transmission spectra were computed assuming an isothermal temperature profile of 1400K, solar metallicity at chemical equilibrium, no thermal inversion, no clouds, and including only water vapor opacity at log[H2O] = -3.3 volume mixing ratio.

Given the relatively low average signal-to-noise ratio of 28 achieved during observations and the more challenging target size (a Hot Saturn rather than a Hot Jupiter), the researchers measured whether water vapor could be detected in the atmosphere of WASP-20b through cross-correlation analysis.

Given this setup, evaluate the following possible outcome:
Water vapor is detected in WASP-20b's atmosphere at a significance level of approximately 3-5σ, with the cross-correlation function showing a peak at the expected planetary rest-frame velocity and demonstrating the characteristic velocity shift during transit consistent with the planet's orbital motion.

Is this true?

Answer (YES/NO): YES